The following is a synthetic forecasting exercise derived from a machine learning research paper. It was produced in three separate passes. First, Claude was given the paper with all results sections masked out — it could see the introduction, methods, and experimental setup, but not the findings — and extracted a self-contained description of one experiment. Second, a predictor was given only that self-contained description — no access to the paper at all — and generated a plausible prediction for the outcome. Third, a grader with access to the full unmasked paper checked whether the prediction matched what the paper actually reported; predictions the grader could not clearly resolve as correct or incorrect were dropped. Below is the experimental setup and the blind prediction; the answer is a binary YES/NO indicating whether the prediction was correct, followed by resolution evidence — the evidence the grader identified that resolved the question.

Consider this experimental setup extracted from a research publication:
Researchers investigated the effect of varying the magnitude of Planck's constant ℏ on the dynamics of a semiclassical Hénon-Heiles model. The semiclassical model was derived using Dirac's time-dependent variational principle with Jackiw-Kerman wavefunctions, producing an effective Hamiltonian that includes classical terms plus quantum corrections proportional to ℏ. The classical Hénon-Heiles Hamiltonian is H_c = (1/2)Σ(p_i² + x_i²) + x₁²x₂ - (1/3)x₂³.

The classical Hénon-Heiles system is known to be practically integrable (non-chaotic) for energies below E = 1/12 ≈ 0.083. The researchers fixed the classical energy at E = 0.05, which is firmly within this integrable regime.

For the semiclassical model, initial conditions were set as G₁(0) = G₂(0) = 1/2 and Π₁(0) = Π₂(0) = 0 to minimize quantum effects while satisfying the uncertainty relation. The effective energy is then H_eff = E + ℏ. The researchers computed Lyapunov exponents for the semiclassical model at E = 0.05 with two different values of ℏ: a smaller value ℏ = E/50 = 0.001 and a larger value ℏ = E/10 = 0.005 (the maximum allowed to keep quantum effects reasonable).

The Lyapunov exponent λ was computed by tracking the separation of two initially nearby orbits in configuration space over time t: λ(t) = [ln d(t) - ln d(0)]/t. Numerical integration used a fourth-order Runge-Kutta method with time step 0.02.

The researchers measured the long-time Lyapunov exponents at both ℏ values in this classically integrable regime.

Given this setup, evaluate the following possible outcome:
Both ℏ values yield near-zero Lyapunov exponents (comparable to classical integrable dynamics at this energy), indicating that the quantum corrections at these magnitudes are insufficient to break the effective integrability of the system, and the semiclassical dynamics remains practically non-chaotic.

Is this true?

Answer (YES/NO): NO